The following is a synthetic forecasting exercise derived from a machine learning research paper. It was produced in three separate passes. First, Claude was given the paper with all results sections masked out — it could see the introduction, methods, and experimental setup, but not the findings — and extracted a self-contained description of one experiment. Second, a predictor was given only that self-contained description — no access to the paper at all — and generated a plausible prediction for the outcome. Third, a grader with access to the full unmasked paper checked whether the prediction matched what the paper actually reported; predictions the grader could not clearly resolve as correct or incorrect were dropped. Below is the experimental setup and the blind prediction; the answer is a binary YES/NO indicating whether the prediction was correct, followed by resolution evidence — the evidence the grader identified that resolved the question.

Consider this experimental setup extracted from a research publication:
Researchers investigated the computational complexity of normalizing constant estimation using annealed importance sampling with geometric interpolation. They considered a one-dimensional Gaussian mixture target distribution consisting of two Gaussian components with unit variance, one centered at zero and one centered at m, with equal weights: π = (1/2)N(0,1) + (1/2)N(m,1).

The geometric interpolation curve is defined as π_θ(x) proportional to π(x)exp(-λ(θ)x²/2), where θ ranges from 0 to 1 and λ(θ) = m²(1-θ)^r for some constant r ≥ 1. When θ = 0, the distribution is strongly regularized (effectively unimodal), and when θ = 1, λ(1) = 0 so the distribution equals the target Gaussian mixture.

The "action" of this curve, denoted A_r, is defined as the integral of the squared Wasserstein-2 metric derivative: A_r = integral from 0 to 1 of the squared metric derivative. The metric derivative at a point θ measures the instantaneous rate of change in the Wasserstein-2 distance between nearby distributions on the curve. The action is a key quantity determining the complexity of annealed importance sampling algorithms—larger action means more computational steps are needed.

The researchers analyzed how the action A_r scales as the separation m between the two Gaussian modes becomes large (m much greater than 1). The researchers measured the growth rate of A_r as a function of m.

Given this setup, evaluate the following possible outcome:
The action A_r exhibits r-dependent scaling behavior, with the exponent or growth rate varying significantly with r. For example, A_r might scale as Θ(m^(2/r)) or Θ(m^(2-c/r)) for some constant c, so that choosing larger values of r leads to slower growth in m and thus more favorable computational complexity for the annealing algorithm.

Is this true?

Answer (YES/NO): NO